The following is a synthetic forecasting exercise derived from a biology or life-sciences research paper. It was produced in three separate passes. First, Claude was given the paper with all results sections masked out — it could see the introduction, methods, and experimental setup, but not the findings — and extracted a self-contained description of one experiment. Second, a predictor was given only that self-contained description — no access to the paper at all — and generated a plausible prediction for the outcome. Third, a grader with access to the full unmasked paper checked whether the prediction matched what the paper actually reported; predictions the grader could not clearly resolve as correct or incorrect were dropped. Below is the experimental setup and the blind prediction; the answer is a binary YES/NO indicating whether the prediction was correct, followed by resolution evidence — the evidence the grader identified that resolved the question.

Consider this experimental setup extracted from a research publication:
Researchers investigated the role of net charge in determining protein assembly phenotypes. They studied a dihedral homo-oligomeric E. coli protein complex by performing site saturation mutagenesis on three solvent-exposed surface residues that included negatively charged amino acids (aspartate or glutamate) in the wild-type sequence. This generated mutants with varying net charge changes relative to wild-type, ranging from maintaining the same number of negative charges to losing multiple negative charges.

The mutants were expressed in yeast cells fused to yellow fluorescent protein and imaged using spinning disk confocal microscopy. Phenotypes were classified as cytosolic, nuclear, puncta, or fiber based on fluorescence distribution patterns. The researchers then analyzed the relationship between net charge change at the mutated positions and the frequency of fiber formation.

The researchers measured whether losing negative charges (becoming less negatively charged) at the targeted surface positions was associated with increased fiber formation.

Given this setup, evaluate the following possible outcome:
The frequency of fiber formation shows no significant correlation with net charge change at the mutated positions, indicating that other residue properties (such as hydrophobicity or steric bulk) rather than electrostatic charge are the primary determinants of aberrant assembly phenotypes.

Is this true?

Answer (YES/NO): NO